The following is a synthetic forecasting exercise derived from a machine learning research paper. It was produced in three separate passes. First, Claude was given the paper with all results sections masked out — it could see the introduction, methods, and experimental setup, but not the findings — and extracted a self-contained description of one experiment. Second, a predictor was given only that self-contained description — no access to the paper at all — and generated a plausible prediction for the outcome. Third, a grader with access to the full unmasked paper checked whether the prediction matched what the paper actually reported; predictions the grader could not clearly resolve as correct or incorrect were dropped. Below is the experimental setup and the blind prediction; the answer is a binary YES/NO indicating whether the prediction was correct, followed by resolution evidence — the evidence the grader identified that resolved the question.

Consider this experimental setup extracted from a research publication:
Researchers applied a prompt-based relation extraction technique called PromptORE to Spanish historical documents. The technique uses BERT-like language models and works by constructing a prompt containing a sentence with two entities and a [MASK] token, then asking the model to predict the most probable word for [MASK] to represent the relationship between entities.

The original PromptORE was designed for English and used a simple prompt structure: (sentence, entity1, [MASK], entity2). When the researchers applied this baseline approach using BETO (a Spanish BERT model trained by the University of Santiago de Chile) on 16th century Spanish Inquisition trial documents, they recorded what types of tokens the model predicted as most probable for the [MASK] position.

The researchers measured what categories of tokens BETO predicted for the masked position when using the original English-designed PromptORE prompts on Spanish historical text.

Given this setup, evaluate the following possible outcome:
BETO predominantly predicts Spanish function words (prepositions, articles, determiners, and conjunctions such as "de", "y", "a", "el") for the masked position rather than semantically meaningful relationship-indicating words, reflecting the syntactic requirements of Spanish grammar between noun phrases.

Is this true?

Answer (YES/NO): NO